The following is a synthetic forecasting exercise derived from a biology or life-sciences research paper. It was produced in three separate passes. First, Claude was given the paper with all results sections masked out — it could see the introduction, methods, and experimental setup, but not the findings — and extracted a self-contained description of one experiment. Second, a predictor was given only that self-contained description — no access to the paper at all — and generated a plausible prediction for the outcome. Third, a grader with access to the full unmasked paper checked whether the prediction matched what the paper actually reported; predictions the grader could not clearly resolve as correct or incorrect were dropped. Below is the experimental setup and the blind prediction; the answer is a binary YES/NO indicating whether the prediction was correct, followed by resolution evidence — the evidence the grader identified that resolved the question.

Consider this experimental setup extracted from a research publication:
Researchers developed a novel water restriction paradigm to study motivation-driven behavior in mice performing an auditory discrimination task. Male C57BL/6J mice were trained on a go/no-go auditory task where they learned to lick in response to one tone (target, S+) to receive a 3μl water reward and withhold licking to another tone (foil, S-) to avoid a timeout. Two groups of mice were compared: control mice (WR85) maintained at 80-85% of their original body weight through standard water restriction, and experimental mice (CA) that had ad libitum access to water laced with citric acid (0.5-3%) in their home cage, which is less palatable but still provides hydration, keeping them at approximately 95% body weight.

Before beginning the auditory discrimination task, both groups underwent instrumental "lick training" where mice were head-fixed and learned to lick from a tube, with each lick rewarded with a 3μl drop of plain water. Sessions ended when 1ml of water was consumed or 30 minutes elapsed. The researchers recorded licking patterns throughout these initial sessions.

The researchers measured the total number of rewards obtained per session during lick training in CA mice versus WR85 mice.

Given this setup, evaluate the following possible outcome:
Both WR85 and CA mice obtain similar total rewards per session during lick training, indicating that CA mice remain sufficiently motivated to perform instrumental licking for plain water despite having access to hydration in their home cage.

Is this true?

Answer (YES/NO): NO